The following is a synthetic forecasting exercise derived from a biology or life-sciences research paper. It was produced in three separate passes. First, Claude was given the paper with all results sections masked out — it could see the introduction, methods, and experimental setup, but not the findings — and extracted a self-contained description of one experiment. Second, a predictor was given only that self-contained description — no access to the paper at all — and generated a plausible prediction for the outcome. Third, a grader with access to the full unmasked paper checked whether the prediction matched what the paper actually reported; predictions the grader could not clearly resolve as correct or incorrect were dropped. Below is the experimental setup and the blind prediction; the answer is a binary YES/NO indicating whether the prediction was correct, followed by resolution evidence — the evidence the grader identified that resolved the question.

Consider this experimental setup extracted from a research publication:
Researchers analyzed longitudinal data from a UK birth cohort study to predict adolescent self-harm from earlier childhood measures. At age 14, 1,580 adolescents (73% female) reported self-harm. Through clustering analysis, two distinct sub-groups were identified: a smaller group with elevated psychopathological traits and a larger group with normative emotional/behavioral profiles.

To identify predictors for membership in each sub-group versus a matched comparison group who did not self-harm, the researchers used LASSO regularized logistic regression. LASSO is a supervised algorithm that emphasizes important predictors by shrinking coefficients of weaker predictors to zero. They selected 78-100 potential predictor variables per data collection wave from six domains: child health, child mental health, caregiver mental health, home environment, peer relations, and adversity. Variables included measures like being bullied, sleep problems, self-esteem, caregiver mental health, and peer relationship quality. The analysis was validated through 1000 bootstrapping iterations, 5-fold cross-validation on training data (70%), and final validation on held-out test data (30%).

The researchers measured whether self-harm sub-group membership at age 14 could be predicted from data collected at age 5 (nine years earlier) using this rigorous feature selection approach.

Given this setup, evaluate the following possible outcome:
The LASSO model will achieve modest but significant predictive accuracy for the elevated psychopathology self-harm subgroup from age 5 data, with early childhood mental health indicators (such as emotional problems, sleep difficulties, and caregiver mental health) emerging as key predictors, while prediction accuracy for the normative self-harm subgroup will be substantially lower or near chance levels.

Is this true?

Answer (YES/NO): NO